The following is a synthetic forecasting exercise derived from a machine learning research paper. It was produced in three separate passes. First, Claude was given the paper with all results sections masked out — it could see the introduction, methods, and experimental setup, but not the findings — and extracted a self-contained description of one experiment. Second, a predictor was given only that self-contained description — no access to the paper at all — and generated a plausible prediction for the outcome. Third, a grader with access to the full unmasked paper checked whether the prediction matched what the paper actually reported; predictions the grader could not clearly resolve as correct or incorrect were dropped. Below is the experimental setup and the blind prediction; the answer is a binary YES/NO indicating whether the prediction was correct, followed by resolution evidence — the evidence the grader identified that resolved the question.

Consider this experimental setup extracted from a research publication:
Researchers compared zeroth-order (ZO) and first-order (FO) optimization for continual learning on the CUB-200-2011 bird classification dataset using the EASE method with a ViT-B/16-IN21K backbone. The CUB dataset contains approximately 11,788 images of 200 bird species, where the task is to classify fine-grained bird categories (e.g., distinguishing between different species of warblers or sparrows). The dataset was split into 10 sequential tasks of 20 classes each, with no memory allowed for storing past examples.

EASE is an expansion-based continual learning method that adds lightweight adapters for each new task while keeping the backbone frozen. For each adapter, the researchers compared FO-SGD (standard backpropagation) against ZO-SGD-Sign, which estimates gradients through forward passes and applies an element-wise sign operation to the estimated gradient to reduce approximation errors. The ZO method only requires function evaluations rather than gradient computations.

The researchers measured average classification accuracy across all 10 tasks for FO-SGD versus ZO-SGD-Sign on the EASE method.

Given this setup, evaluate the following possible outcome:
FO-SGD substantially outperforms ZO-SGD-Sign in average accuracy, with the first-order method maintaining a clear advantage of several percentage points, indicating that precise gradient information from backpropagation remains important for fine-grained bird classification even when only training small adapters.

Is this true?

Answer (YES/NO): NO